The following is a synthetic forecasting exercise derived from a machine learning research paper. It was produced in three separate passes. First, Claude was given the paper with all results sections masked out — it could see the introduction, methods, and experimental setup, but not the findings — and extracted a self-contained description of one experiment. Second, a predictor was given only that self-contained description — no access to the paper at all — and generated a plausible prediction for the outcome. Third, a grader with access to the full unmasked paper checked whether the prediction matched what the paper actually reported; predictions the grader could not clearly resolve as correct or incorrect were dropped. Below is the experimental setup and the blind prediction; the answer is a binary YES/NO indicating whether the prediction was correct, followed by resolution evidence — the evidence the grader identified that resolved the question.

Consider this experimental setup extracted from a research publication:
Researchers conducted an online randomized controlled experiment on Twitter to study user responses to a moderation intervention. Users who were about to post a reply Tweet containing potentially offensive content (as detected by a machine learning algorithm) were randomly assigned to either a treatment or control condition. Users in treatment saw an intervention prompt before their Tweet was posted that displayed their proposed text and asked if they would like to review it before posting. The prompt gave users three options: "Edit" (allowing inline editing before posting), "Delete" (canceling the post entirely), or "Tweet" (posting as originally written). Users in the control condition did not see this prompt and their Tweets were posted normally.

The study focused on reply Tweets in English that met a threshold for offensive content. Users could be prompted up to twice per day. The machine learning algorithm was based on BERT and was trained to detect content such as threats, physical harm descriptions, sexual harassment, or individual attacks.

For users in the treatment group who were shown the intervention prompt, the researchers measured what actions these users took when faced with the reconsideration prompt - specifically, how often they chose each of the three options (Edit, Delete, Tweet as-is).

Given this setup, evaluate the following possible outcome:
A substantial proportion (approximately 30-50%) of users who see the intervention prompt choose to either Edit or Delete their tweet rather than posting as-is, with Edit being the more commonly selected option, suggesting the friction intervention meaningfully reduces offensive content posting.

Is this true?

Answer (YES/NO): YES